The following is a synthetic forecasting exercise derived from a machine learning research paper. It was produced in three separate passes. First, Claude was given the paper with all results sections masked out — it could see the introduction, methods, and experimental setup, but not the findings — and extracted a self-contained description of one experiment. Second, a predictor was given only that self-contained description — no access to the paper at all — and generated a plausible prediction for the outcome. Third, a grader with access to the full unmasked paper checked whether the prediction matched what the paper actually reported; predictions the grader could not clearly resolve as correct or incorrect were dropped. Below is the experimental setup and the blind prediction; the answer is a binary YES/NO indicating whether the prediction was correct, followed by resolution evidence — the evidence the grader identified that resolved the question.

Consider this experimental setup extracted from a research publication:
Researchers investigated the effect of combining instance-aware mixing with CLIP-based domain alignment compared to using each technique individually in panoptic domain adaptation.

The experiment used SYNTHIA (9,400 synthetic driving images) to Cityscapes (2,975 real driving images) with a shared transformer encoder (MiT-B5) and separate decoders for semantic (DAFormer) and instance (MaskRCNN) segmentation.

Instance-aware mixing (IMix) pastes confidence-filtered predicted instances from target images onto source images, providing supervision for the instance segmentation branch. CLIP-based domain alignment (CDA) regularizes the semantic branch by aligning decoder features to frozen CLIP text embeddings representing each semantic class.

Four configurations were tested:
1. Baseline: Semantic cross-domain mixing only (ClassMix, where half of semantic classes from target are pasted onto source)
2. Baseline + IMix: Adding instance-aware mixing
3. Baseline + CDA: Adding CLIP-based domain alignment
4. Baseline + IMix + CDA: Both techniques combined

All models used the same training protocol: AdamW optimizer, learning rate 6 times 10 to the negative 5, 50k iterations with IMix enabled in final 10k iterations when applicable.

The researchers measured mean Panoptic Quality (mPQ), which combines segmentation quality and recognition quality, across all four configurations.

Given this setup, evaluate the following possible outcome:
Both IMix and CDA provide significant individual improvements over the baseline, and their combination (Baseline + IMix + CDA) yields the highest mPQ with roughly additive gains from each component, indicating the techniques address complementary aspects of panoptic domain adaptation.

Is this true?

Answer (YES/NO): NO